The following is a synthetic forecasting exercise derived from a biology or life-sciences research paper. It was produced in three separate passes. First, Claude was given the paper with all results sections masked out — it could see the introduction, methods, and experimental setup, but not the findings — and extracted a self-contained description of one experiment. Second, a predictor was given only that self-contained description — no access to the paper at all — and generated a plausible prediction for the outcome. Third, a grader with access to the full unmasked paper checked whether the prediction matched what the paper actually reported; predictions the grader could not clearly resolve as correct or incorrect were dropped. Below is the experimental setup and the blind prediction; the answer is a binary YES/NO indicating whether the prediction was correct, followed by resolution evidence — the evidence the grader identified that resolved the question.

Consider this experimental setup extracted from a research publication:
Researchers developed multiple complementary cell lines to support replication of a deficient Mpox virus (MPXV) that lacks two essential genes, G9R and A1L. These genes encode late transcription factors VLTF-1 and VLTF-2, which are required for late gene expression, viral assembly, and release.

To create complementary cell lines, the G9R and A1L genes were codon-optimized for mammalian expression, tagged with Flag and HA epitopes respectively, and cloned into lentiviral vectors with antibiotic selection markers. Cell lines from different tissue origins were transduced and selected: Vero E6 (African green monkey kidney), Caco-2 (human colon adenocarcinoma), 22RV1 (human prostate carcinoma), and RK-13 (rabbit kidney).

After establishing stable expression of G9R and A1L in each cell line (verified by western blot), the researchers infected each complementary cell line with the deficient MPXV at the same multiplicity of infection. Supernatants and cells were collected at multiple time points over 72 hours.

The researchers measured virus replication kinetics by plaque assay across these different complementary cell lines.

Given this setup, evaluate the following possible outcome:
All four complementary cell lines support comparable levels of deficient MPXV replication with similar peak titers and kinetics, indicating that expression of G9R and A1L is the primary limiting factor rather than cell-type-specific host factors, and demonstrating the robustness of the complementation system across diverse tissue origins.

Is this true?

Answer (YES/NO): NO